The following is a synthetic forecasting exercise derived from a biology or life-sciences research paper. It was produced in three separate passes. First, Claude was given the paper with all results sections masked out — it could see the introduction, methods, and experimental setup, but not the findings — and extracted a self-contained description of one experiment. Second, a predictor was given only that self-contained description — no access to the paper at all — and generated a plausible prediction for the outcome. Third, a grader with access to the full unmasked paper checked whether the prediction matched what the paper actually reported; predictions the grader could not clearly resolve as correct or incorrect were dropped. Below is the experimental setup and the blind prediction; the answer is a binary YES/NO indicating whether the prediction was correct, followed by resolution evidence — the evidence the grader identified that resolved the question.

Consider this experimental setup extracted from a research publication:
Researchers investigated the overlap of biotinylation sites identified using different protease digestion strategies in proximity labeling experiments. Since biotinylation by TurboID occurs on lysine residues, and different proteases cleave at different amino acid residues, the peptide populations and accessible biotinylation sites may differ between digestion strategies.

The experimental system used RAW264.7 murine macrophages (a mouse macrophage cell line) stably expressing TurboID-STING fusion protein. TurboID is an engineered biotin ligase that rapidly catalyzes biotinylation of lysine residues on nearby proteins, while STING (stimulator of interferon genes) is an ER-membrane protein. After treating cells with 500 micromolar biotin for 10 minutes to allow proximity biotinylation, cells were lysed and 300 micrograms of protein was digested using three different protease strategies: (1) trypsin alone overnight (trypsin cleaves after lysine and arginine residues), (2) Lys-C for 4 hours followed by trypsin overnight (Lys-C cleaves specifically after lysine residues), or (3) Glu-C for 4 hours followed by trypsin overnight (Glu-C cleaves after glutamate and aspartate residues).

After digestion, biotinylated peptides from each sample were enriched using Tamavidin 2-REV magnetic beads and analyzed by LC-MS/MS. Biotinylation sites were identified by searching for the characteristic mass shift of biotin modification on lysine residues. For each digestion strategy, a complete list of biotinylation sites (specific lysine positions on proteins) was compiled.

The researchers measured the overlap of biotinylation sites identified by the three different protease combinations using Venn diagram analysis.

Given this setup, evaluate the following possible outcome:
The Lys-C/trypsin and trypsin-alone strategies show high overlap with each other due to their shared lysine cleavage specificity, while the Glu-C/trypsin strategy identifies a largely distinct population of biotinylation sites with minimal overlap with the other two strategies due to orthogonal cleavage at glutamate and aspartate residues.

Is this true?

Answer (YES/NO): YES